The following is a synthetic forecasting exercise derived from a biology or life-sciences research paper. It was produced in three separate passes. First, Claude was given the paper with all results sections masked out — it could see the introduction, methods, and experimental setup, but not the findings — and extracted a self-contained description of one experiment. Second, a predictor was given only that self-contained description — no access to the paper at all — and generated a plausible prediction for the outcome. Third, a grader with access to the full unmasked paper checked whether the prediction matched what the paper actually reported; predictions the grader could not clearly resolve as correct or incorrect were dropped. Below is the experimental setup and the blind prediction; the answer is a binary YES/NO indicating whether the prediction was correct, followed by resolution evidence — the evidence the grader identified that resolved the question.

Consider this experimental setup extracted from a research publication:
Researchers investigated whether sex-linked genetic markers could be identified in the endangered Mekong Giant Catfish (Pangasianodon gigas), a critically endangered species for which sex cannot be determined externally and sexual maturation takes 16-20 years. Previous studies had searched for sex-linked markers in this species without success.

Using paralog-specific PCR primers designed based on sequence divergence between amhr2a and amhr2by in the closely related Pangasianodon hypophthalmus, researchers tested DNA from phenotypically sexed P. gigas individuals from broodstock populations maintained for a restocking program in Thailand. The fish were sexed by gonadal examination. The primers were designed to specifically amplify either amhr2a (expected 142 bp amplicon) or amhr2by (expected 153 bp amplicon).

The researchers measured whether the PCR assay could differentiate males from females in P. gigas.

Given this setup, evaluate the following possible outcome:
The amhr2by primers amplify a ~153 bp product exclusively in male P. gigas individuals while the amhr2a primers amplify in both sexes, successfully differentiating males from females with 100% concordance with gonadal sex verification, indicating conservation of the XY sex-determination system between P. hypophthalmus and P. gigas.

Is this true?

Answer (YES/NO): NO